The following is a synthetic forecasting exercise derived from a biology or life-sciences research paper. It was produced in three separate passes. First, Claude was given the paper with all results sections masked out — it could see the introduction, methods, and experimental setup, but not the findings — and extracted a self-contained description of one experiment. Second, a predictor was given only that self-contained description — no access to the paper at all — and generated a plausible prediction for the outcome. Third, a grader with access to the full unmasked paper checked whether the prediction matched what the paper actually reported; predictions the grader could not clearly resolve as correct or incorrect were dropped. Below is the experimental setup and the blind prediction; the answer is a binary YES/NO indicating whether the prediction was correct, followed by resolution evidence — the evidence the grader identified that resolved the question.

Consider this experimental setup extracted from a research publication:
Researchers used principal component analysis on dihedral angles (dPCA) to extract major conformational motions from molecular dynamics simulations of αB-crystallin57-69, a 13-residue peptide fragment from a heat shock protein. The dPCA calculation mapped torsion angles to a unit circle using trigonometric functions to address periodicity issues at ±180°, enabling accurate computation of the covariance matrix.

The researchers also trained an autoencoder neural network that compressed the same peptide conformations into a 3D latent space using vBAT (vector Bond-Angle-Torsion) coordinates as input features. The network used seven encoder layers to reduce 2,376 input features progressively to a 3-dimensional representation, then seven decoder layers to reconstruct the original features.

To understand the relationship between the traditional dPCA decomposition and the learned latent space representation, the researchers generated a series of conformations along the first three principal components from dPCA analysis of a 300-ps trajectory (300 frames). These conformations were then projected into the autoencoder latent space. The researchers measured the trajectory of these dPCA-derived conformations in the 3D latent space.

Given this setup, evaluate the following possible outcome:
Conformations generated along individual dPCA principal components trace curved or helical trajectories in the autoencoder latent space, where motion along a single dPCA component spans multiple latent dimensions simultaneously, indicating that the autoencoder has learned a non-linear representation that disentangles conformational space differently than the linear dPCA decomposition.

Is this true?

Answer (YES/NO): YES